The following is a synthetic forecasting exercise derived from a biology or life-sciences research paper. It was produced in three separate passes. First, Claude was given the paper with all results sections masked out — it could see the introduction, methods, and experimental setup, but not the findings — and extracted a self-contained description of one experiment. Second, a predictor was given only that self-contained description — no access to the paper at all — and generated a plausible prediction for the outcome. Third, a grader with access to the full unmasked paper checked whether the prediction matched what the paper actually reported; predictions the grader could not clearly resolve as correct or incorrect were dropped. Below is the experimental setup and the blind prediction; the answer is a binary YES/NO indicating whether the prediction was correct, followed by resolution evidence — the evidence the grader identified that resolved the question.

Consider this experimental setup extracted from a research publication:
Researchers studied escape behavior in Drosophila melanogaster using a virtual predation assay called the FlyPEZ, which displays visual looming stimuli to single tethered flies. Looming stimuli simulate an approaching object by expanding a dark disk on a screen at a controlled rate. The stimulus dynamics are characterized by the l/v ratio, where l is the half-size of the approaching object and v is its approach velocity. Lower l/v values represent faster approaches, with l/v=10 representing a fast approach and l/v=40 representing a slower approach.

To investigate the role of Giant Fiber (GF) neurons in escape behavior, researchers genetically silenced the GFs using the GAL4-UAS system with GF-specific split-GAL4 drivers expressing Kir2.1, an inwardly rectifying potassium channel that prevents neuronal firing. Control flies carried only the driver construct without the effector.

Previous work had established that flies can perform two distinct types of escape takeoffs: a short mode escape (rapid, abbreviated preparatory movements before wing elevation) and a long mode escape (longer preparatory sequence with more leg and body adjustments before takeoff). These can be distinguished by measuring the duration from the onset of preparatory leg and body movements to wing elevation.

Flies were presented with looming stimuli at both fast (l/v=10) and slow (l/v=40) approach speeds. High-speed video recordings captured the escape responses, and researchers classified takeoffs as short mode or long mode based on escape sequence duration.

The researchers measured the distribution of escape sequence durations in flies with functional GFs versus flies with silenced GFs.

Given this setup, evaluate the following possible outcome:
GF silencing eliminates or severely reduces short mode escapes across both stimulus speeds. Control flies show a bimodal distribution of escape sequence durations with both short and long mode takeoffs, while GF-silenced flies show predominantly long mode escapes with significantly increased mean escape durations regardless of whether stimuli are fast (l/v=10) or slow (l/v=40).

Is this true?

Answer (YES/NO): YES